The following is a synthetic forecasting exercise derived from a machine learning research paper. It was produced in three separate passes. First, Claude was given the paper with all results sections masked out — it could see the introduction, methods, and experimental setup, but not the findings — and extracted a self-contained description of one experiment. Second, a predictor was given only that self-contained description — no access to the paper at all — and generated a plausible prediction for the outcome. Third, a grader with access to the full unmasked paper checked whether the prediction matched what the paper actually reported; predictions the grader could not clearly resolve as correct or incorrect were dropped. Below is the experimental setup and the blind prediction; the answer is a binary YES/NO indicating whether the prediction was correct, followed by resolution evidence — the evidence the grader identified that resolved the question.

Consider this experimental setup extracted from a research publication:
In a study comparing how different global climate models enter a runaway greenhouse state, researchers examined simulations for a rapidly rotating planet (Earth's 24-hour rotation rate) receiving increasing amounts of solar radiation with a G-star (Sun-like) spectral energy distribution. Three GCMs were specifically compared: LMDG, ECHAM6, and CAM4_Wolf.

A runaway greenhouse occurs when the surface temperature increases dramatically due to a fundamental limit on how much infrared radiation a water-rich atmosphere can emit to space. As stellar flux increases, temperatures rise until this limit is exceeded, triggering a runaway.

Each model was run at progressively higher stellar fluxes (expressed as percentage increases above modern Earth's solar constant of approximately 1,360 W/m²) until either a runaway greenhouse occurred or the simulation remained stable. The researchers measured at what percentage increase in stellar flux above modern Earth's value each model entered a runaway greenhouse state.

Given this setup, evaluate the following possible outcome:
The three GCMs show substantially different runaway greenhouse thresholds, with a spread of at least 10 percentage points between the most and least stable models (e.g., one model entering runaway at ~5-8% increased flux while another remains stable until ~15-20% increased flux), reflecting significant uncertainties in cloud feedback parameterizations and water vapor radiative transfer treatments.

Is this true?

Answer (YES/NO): YES